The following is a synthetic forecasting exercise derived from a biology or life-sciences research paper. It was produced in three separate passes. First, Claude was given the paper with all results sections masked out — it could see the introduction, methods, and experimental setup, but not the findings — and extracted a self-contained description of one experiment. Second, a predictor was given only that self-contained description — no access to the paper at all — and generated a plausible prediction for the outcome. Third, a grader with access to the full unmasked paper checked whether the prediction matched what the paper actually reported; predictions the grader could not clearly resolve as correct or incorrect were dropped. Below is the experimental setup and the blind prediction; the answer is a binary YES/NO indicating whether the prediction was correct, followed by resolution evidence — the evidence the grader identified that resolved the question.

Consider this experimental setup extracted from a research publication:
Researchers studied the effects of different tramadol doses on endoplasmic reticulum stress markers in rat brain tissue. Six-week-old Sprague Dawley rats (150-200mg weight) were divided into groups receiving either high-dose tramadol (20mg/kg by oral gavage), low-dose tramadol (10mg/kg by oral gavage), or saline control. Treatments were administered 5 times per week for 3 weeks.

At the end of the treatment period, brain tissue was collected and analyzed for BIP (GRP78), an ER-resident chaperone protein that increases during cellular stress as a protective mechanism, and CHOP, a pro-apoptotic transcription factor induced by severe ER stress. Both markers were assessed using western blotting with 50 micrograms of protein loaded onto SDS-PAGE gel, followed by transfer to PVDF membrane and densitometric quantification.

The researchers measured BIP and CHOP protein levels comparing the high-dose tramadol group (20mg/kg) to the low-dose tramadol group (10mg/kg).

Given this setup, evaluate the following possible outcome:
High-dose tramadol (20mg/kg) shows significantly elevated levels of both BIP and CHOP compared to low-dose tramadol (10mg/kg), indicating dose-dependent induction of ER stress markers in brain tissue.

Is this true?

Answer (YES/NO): NO